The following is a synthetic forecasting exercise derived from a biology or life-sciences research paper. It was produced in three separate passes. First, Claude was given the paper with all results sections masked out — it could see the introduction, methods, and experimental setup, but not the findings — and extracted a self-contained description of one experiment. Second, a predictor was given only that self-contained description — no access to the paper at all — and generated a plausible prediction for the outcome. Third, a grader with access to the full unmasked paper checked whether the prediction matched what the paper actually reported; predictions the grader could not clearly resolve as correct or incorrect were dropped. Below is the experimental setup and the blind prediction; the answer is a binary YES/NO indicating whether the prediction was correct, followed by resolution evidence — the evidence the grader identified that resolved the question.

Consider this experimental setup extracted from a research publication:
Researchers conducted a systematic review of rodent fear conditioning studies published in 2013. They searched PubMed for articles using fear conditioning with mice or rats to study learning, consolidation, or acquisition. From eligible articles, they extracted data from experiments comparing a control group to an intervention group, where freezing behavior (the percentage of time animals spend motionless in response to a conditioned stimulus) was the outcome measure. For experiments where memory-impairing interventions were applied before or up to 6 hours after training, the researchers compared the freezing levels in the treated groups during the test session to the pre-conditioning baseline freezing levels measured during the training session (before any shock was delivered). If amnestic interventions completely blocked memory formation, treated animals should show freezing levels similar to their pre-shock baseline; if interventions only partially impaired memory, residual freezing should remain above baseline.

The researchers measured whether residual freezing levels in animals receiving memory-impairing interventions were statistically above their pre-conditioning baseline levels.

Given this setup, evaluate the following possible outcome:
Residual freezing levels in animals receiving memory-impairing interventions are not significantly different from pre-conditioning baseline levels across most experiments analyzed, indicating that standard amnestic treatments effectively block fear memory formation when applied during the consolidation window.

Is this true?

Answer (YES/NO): NO